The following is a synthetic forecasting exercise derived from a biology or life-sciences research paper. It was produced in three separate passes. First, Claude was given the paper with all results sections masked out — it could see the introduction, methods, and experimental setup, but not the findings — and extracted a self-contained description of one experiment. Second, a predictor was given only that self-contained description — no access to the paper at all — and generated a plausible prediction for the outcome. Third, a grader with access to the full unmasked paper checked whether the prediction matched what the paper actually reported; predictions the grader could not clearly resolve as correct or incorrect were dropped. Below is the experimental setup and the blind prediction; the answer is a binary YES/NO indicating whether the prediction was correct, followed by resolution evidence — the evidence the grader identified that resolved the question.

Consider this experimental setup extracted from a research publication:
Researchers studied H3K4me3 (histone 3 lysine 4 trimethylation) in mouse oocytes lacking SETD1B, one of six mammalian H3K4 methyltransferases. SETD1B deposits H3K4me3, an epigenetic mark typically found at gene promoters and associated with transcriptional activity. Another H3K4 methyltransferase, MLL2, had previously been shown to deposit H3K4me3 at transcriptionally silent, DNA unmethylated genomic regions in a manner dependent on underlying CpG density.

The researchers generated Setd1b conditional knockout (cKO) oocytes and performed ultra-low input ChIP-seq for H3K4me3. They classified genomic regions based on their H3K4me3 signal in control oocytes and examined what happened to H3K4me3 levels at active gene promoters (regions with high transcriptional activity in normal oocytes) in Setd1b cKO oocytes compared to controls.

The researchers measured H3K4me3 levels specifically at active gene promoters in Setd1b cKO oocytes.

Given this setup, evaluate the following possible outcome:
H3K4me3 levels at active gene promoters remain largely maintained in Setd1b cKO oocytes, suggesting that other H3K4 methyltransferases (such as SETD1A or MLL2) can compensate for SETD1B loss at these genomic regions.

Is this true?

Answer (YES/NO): NO